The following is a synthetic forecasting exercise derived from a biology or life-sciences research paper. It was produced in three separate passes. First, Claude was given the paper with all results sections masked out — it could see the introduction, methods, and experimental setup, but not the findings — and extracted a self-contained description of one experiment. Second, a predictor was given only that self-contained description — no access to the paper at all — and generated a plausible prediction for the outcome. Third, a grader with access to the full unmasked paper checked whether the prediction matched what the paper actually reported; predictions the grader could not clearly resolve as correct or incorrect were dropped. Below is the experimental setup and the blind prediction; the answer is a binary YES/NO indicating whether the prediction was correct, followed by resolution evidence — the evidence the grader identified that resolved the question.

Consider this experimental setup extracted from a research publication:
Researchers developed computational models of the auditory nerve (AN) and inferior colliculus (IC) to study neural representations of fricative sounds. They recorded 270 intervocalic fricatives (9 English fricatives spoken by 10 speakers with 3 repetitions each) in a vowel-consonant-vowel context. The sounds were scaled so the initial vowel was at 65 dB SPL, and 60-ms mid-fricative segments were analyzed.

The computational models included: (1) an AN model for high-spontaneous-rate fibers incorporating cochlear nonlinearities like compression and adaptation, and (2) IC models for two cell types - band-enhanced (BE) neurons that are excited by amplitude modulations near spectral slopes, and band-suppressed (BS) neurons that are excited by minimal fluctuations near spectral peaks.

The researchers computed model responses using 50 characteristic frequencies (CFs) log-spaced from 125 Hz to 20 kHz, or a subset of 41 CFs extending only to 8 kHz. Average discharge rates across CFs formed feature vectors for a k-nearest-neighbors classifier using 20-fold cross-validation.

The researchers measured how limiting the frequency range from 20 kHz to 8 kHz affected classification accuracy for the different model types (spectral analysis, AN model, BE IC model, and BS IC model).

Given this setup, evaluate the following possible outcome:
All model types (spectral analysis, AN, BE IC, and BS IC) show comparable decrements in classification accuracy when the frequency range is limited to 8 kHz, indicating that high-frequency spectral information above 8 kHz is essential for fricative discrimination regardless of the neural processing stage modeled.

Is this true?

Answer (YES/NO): NO